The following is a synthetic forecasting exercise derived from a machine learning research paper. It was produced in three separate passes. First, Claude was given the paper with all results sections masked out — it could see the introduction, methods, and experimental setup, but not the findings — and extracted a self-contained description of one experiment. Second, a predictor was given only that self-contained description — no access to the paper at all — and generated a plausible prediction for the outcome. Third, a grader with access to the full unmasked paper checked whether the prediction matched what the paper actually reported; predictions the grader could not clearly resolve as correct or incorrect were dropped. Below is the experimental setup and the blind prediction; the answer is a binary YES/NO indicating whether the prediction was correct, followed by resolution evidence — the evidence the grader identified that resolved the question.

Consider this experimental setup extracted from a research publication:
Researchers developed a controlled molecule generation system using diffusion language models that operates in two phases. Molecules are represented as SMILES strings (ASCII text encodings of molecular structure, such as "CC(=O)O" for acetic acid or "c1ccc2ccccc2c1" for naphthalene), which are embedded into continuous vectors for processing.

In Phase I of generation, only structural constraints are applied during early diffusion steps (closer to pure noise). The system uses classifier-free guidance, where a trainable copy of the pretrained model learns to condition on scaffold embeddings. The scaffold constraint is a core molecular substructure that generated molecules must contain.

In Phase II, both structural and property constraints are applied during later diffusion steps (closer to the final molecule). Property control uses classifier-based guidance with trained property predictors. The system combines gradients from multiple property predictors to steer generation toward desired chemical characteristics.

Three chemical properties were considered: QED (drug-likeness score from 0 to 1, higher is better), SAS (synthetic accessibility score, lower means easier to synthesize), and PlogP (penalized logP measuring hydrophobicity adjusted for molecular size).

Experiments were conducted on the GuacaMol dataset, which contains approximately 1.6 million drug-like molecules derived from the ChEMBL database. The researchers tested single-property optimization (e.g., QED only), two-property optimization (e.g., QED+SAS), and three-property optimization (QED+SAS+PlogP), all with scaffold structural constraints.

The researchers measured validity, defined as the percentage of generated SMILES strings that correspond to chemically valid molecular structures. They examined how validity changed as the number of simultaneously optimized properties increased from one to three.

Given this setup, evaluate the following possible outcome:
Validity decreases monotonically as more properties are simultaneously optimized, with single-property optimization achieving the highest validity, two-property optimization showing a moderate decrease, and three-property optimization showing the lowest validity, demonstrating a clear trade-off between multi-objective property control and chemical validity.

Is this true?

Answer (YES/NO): NO